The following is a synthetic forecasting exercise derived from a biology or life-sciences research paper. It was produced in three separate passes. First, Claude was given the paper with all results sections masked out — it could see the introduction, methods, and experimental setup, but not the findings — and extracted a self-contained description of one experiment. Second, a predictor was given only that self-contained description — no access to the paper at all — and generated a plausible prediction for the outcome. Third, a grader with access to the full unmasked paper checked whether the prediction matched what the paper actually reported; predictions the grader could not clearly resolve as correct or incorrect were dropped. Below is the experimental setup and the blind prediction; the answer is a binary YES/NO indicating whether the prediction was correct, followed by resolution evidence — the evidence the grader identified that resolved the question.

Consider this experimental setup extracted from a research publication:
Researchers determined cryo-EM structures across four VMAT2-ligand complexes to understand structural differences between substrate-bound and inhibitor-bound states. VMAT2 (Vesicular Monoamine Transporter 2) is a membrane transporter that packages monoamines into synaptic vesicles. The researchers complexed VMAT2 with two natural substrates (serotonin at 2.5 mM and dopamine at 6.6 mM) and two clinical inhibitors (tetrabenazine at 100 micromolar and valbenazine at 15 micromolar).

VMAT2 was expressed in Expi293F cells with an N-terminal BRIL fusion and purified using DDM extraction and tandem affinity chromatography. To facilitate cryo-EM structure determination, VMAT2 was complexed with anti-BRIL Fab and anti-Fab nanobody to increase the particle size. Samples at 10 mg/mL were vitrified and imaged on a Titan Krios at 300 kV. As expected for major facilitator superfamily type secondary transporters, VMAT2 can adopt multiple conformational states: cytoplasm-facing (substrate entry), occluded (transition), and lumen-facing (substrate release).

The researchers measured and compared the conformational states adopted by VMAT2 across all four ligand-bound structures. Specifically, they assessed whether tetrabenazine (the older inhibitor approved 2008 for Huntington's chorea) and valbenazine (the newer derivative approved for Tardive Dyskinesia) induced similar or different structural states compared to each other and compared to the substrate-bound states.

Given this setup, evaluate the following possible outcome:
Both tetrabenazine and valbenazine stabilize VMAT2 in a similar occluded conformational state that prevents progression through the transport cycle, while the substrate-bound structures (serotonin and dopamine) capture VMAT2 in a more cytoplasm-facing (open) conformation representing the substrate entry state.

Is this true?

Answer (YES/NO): NO